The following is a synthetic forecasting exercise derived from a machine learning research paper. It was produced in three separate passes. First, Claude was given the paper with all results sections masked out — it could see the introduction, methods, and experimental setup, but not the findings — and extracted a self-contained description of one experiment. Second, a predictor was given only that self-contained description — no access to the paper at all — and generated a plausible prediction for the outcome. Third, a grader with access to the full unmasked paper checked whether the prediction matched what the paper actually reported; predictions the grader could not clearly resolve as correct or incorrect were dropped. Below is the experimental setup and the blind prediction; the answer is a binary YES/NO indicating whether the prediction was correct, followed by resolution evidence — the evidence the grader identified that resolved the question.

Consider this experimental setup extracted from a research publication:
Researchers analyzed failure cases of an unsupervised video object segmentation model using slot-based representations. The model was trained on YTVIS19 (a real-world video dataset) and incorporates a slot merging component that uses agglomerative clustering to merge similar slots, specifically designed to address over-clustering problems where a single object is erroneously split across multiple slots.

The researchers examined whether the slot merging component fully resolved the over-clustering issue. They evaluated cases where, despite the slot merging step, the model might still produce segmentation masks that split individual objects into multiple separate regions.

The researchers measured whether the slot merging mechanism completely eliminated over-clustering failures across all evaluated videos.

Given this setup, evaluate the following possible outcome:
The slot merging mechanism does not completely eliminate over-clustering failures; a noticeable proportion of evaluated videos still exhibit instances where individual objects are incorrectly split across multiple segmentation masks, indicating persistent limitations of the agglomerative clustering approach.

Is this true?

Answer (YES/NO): YES